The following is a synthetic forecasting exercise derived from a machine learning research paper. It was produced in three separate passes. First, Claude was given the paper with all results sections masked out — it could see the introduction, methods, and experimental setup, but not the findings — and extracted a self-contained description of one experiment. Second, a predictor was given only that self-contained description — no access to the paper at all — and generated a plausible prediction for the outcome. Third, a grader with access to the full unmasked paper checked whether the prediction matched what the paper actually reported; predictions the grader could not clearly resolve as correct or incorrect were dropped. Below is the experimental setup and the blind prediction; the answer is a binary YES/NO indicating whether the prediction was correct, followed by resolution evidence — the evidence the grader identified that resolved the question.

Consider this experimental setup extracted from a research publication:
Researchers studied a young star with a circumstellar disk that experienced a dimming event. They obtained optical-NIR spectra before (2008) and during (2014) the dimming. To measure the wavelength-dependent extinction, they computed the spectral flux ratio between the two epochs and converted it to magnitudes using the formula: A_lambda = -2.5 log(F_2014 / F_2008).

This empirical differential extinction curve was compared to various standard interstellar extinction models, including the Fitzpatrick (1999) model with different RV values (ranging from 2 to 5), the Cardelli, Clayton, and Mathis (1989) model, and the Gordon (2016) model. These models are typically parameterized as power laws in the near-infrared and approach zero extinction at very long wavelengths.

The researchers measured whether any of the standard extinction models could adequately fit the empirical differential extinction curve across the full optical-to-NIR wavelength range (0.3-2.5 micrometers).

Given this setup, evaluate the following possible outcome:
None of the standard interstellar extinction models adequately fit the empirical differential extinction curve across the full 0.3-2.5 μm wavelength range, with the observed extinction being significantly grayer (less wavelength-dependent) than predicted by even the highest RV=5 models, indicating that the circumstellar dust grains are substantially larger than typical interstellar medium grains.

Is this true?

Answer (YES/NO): NO